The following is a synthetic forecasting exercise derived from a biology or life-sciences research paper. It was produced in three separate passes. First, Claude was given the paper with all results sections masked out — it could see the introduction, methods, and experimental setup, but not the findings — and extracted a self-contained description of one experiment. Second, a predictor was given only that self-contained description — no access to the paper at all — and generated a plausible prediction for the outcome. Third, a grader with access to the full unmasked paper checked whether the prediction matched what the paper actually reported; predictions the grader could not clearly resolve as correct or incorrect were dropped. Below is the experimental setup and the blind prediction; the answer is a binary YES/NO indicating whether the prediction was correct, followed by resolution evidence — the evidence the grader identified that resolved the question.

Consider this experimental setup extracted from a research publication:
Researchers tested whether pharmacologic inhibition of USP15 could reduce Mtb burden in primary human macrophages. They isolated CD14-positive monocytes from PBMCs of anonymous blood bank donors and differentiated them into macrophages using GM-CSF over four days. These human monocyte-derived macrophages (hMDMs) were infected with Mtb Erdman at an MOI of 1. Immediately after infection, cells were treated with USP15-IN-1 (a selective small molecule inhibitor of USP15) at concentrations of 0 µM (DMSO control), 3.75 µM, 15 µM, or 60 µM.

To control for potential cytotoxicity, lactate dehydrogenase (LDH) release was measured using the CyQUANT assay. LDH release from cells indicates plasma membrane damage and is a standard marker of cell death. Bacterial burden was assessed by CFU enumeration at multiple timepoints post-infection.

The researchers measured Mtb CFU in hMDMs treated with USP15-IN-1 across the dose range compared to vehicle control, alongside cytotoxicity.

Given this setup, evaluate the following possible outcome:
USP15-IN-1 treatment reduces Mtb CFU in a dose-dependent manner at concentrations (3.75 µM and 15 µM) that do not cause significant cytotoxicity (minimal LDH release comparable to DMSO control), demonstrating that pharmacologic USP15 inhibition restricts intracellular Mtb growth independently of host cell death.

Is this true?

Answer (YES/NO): YES